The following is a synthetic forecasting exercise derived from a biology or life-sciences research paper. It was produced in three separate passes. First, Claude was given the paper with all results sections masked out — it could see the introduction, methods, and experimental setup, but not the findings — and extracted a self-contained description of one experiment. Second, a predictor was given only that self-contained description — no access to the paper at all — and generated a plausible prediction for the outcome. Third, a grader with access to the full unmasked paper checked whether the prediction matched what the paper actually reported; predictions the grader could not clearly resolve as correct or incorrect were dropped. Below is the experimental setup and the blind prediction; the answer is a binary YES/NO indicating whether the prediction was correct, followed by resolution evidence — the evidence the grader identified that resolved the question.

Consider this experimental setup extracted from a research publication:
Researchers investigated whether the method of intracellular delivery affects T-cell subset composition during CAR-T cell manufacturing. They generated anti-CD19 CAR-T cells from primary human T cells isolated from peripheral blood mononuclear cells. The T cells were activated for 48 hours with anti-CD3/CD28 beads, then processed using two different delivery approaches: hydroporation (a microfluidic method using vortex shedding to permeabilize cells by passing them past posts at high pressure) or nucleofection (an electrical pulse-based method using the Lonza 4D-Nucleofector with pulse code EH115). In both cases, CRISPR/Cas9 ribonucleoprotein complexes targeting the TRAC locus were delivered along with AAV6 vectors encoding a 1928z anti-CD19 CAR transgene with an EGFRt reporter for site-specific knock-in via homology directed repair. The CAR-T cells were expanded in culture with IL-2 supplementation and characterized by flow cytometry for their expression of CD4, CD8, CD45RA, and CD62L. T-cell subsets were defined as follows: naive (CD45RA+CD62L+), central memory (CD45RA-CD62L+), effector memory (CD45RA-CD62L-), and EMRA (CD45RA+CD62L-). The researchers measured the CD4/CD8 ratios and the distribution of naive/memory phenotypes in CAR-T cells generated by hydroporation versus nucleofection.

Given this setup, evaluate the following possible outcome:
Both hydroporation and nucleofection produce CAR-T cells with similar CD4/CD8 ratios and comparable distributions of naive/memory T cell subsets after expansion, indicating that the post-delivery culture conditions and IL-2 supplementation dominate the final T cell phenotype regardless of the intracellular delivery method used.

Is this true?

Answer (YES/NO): YES